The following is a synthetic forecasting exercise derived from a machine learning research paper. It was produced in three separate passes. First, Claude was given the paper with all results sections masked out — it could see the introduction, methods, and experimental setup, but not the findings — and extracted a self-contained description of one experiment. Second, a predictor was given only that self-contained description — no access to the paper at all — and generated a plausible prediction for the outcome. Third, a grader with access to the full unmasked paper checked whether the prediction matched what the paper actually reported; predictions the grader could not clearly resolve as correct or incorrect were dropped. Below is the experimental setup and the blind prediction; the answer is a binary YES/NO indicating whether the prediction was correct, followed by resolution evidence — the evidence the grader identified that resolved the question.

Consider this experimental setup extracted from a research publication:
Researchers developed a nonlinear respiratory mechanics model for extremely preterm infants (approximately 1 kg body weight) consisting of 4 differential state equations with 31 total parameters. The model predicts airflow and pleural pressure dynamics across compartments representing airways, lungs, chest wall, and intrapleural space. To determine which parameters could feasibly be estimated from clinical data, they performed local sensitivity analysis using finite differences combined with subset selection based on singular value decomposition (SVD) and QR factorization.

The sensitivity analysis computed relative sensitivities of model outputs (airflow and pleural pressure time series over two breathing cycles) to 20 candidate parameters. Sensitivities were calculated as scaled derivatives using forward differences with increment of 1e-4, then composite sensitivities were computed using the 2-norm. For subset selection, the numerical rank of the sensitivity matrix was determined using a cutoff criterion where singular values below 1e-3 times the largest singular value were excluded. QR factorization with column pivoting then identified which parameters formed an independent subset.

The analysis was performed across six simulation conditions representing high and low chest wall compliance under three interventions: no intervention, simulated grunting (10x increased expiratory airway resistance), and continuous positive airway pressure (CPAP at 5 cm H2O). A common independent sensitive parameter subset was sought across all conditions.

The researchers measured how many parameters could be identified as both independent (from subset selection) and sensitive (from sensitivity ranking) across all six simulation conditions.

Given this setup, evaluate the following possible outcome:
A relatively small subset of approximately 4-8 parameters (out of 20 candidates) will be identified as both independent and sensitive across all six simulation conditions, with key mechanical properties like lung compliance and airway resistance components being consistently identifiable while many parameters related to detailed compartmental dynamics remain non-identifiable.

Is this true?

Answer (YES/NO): YES